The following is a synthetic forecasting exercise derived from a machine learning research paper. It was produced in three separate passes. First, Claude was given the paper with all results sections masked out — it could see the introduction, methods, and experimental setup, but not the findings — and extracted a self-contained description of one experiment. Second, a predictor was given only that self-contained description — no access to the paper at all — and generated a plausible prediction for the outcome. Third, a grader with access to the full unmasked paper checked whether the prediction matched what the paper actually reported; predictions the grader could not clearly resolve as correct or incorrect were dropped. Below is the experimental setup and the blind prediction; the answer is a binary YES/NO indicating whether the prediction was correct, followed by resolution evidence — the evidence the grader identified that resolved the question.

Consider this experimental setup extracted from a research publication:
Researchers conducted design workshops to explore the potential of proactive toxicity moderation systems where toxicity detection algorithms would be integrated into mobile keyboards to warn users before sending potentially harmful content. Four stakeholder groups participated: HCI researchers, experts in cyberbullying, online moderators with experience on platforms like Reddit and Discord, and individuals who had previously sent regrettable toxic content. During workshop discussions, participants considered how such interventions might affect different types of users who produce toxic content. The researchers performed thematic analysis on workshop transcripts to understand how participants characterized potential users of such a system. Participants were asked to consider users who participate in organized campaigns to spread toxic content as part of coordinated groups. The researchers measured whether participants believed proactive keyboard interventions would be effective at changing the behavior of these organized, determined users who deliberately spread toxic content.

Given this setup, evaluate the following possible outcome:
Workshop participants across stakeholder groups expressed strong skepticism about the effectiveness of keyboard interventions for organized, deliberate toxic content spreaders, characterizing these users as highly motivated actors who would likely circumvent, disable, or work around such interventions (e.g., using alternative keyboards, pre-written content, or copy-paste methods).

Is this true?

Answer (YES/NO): YES